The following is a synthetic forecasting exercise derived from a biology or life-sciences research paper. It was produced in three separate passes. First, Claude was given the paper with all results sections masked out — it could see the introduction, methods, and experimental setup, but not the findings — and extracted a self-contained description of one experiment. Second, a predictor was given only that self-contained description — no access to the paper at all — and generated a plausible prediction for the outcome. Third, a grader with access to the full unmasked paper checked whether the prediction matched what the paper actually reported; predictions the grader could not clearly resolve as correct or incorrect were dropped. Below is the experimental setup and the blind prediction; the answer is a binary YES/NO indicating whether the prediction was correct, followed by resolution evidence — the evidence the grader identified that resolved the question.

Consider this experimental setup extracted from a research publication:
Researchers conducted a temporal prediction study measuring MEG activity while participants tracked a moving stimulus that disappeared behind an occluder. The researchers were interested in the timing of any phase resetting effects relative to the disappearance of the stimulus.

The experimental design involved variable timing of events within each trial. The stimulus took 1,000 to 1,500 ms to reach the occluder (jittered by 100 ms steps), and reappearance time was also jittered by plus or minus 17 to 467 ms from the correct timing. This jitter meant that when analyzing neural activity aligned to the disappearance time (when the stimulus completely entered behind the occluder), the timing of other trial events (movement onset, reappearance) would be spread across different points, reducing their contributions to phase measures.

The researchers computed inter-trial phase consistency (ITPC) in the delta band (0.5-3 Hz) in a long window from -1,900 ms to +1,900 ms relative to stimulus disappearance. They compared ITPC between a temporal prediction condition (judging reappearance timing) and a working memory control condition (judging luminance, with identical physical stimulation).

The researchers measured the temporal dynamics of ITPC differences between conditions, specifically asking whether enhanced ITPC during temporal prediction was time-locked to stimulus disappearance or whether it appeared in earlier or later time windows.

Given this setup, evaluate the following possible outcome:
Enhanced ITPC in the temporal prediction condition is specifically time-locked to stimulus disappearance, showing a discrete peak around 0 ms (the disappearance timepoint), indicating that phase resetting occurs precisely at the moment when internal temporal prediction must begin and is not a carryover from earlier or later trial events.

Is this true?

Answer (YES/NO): NO